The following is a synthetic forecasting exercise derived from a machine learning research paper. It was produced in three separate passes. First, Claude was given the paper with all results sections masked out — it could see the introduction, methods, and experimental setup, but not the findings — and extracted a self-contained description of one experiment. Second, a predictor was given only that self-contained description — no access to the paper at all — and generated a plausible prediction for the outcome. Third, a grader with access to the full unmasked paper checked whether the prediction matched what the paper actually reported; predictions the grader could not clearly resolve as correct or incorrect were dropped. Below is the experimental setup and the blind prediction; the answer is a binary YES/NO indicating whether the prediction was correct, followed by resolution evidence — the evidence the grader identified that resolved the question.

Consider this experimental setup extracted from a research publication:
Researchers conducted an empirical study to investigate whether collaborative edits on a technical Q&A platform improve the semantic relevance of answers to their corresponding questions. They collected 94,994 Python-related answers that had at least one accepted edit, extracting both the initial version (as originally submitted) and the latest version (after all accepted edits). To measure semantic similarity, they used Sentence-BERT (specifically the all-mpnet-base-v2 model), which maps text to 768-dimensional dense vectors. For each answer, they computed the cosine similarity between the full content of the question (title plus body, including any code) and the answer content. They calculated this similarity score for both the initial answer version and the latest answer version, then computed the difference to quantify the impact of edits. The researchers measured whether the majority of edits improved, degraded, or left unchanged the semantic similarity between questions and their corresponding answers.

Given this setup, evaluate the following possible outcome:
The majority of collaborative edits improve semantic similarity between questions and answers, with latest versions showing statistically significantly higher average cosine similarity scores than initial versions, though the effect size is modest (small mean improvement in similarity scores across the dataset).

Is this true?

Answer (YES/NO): NO